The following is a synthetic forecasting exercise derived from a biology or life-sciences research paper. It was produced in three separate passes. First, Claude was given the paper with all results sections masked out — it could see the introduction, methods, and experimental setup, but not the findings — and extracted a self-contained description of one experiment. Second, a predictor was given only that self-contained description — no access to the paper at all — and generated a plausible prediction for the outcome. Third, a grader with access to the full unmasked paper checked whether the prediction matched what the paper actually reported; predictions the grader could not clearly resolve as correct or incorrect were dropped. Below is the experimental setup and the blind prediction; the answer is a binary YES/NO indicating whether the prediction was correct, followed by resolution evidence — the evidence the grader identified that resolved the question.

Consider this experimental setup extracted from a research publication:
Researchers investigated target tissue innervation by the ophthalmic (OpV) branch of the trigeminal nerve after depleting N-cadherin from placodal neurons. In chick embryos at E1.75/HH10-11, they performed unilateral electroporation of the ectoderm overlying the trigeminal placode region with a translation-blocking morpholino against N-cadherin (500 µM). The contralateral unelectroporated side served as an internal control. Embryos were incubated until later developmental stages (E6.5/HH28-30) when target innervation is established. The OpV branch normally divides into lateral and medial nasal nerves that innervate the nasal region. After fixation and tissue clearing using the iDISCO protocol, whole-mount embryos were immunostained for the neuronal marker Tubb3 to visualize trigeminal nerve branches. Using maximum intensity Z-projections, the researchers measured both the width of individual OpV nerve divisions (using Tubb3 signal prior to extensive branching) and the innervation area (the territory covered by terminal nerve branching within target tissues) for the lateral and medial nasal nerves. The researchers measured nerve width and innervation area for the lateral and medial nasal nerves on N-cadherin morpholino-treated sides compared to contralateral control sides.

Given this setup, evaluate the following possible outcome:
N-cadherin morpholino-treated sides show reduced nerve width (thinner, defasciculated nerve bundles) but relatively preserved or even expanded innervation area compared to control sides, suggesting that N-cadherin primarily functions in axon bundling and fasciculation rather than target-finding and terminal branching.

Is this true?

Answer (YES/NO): NO